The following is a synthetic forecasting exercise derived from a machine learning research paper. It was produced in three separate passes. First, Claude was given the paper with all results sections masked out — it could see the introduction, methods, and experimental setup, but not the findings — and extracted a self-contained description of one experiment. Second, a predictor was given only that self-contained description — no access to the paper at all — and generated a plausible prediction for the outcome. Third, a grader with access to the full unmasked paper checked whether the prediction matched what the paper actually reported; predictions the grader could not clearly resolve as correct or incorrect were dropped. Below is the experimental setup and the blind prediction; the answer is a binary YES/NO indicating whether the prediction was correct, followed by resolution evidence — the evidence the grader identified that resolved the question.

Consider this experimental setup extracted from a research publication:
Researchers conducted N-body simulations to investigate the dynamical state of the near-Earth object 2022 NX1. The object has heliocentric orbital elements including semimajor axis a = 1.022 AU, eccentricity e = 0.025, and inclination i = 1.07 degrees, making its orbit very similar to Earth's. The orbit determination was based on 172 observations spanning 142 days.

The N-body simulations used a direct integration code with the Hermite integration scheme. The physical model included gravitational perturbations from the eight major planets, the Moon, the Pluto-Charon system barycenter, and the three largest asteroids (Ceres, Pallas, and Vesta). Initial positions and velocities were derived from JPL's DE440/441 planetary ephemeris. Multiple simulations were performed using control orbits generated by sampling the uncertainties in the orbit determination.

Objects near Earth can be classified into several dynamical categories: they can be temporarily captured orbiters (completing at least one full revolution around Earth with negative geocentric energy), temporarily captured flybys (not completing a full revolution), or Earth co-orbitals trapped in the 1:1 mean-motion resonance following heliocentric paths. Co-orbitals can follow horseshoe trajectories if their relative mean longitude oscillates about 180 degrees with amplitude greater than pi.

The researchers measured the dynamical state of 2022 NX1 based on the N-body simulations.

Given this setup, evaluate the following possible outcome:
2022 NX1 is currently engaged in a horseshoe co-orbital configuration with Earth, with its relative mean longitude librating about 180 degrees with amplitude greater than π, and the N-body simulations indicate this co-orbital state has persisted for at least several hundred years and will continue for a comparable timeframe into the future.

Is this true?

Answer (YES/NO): NO